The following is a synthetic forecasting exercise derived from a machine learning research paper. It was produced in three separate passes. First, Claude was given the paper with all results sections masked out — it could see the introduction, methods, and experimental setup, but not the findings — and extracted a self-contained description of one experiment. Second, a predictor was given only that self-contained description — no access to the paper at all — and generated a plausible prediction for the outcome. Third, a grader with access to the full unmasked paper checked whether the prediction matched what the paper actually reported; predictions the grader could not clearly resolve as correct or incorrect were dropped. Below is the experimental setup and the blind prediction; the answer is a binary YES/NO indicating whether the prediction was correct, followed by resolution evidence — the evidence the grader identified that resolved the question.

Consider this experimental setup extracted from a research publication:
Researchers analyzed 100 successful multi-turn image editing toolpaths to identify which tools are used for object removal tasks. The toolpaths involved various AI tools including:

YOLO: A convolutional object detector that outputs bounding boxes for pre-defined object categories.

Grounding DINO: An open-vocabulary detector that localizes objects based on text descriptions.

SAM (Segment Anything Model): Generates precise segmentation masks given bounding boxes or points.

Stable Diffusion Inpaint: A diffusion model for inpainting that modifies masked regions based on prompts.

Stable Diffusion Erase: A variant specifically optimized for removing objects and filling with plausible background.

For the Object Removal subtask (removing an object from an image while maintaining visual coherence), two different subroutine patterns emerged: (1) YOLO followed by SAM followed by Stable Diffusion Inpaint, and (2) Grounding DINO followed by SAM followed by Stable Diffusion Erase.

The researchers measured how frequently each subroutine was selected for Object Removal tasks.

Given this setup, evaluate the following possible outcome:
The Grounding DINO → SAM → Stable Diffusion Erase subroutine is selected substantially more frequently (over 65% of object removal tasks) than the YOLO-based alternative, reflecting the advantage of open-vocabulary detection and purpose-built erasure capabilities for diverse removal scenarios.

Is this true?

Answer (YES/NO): NO